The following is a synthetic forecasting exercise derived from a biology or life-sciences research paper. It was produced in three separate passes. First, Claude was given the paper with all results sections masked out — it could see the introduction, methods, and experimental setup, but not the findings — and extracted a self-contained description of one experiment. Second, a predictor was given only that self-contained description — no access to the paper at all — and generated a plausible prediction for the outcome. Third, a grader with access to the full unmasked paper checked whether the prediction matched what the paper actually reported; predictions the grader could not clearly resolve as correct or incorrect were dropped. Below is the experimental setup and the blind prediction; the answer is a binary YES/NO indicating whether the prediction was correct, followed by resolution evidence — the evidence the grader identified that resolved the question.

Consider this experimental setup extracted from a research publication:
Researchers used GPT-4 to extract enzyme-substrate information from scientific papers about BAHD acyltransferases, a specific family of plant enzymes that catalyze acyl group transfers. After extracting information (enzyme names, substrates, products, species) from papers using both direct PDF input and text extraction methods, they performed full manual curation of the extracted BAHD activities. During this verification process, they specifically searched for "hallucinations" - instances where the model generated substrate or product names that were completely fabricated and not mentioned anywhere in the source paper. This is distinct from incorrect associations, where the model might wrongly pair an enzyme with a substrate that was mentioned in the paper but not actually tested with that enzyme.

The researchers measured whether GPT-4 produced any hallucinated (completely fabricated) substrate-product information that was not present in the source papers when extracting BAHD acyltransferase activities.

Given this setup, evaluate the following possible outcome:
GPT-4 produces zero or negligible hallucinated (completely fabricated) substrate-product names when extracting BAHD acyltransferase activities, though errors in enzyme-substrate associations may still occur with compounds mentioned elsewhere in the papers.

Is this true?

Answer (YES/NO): YES